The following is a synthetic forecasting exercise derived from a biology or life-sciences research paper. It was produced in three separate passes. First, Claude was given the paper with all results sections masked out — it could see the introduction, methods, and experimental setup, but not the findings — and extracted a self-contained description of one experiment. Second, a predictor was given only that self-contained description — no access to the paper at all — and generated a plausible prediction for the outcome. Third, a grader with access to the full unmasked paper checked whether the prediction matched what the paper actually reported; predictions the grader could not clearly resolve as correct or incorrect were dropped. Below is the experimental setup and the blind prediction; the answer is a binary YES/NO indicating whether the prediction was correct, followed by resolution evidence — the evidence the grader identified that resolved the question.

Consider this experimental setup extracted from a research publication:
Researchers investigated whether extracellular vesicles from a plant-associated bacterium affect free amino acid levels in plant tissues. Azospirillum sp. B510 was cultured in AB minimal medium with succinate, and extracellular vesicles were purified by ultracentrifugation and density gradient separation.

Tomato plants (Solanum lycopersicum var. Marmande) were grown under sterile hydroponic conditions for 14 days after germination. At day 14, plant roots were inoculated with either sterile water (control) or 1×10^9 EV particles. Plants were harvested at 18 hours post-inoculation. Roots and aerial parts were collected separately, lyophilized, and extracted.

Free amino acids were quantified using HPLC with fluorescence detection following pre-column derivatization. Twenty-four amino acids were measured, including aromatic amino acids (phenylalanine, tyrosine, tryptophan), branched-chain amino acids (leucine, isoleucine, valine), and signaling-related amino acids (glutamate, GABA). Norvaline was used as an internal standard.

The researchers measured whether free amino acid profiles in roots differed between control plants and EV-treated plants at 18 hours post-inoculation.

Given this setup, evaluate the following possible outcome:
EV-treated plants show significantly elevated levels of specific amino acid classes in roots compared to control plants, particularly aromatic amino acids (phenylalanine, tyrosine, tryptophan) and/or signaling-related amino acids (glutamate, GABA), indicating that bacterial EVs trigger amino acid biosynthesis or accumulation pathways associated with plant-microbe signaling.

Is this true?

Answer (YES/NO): NO